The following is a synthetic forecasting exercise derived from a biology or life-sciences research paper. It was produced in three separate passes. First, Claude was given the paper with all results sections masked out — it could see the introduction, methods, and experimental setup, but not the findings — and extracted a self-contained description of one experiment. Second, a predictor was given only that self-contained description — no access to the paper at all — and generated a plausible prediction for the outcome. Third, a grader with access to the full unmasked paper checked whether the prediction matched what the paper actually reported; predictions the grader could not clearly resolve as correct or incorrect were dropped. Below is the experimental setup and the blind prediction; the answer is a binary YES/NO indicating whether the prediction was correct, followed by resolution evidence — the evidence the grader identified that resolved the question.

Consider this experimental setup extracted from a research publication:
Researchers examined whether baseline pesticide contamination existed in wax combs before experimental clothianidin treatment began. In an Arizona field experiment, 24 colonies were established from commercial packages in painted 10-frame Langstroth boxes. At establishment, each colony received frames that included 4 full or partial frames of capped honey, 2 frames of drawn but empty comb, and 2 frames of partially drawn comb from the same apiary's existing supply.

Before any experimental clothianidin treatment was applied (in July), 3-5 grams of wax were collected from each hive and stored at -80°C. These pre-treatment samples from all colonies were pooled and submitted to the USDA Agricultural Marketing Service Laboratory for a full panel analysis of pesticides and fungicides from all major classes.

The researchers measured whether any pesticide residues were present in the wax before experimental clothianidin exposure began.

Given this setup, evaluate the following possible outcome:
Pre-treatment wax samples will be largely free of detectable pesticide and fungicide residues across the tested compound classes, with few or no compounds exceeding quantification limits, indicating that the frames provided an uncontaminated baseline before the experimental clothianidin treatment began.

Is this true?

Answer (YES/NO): NO